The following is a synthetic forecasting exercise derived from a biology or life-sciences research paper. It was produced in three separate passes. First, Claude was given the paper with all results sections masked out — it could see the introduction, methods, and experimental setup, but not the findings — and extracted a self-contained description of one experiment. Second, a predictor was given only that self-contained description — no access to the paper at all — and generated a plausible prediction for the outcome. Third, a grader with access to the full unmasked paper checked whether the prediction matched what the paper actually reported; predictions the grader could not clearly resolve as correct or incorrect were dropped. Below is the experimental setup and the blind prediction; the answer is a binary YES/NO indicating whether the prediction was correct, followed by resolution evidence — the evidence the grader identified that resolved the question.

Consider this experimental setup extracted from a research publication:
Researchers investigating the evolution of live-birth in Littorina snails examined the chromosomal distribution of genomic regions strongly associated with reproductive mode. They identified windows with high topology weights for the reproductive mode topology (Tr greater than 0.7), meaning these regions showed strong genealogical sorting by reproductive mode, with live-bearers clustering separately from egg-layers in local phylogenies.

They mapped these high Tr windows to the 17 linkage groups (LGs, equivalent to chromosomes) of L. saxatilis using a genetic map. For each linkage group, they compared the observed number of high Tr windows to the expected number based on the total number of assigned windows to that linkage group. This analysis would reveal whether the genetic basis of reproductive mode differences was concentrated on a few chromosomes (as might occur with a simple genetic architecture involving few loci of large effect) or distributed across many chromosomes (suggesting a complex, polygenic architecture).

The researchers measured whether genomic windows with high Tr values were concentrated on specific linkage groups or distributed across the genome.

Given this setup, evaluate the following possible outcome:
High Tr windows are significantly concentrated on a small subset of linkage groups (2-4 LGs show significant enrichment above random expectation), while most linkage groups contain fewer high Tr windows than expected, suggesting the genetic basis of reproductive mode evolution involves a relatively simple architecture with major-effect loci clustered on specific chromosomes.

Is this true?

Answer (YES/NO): NO